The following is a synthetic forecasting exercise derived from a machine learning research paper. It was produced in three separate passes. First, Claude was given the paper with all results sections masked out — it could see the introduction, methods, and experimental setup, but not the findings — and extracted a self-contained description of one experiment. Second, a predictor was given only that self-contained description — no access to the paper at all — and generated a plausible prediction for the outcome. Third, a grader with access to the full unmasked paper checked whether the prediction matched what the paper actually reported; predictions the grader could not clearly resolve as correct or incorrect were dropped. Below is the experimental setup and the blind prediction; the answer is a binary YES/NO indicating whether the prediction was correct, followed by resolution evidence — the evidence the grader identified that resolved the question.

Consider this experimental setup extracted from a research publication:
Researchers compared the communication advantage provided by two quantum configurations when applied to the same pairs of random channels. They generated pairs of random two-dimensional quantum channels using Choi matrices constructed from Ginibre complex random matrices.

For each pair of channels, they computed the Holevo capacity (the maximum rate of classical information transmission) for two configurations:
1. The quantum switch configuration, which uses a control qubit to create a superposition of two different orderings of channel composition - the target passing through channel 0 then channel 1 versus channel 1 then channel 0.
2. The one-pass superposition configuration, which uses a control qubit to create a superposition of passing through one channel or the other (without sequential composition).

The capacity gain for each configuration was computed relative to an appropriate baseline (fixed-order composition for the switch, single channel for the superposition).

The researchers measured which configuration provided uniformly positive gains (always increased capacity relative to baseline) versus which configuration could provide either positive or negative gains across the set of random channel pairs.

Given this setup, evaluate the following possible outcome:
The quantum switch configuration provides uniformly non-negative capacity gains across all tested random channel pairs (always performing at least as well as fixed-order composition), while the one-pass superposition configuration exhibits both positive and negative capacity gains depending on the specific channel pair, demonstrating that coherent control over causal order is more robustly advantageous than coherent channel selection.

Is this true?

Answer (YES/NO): NO